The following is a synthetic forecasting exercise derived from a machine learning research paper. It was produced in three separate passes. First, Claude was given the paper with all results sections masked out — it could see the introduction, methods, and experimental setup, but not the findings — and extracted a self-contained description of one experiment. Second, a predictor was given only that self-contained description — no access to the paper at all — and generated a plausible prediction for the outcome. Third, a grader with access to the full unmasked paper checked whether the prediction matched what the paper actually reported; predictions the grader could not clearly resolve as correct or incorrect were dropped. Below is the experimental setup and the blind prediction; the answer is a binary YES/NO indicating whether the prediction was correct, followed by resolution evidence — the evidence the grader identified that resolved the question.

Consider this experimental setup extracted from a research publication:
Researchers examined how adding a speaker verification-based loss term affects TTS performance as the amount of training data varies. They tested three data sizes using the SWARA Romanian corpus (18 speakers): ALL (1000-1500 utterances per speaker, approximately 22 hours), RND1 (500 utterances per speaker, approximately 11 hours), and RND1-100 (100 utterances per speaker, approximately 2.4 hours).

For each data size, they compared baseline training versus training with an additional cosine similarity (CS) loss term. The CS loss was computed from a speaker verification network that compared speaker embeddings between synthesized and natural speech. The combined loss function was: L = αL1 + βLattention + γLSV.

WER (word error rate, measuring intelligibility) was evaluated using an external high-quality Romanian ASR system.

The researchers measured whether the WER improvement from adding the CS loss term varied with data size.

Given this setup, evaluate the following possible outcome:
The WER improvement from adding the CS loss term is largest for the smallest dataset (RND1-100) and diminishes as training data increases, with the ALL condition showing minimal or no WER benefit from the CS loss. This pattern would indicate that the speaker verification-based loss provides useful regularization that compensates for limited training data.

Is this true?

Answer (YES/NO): NO